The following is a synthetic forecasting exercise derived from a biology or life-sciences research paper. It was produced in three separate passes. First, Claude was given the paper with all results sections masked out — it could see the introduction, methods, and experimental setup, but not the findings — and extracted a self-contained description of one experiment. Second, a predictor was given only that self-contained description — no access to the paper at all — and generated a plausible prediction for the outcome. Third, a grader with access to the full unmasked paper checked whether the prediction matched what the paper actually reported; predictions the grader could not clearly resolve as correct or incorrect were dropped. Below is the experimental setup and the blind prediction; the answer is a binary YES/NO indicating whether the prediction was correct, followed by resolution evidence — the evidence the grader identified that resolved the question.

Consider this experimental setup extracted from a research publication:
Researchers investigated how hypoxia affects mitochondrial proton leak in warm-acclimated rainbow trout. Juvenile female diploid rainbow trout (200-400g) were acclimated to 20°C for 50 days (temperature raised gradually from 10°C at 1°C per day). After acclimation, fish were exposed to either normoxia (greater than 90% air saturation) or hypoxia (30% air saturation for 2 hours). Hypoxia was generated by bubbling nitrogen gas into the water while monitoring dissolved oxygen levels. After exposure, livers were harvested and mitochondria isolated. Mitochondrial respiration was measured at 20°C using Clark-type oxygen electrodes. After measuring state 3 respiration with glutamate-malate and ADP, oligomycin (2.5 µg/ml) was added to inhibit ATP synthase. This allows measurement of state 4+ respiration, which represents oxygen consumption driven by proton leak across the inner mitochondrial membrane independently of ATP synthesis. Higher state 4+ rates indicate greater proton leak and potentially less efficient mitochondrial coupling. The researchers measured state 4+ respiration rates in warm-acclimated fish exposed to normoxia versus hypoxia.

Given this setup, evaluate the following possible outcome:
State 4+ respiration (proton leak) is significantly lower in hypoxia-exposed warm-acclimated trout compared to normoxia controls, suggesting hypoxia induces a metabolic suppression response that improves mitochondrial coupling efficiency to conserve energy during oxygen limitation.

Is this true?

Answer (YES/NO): YES